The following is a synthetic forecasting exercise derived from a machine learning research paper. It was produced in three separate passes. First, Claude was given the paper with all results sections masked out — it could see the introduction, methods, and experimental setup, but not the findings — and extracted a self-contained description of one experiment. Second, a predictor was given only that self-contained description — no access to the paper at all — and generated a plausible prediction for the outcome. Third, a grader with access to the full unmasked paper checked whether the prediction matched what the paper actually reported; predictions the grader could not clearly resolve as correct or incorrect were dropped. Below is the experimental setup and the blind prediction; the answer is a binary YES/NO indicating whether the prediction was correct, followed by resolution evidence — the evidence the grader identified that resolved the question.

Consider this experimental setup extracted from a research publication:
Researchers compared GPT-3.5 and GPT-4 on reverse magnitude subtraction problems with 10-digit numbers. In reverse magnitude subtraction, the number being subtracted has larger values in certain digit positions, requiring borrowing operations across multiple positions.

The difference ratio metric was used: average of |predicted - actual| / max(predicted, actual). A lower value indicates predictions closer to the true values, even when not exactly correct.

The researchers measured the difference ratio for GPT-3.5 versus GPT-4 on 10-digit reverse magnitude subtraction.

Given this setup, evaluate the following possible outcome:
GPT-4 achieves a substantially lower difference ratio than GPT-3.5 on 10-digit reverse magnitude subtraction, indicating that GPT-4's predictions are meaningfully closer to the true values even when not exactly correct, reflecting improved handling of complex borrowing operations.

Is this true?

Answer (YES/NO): YES